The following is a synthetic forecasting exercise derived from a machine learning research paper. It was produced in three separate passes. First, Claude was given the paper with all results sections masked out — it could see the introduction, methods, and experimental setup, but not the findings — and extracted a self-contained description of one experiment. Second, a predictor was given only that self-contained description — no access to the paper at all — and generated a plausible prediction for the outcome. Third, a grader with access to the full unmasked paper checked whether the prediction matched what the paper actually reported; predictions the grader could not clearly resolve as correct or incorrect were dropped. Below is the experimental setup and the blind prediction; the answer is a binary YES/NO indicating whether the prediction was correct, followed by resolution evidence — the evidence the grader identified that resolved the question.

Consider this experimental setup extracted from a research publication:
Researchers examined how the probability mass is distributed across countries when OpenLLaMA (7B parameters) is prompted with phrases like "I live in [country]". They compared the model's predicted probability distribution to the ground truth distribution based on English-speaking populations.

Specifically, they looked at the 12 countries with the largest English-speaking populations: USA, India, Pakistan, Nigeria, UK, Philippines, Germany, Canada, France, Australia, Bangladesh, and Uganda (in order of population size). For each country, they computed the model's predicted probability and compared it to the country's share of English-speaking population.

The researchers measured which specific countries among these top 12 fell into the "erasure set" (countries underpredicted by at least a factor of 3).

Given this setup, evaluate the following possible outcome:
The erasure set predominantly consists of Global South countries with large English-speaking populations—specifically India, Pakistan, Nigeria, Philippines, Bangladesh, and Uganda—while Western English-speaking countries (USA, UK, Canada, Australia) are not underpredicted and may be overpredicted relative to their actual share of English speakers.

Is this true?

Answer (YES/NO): NO